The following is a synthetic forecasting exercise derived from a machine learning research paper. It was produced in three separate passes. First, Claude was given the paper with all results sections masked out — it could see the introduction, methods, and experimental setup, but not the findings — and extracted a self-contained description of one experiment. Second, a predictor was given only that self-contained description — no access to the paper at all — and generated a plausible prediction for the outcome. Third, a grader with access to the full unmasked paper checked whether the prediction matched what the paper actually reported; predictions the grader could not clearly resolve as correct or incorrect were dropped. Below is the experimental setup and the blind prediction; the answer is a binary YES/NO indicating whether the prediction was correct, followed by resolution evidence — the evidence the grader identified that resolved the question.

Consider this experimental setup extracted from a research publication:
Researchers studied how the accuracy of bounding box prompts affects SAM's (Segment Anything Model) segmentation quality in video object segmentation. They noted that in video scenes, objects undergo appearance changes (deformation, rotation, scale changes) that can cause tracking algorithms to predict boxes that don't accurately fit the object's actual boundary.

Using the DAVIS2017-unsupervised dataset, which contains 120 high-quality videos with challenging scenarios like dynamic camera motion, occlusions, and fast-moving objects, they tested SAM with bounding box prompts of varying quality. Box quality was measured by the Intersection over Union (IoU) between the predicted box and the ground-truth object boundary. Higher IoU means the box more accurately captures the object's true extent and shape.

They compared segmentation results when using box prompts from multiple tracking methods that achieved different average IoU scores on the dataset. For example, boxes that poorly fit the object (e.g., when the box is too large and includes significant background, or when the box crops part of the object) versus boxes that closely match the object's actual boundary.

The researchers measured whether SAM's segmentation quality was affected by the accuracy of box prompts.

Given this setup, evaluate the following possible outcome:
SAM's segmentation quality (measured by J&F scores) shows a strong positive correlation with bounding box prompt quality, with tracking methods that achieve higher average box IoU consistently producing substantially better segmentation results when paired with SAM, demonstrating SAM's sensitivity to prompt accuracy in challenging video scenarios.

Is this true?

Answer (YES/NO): YES